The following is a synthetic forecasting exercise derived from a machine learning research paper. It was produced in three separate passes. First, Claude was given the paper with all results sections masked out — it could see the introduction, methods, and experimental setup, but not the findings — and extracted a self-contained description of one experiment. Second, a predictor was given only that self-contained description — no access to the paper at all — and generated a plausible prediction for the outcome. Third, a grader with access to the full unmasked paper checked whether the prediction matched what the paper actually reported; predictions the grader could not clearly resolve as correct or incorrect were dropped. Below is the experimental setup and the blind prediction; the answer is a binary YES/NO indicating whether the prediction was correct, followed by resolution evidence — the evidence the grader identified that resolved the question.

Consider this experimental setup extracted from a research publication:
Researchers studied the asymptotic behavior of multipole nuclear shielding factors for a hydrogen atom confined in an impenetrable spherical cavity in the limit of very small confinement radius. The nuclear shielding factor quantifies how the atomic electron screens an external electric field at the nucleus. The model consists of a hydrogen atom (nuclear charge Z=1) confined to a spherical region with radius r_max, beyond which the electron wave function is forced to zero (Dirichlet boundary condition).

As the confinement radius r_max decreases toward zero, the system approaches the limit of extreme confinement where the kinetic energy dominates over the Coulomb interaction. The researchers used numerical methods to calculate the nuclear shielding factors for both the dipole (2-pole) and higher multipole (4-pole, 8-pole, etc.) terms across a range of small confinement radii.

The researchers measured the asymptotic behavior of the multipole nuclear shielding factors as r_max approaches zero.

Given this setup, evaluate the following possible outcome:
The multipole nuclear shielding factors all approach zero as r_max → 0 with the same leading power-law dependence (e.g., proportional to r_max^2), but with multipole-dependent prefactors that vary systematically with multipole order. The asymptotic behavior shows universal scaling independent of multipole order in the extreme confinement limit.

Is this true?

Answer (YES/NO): NO